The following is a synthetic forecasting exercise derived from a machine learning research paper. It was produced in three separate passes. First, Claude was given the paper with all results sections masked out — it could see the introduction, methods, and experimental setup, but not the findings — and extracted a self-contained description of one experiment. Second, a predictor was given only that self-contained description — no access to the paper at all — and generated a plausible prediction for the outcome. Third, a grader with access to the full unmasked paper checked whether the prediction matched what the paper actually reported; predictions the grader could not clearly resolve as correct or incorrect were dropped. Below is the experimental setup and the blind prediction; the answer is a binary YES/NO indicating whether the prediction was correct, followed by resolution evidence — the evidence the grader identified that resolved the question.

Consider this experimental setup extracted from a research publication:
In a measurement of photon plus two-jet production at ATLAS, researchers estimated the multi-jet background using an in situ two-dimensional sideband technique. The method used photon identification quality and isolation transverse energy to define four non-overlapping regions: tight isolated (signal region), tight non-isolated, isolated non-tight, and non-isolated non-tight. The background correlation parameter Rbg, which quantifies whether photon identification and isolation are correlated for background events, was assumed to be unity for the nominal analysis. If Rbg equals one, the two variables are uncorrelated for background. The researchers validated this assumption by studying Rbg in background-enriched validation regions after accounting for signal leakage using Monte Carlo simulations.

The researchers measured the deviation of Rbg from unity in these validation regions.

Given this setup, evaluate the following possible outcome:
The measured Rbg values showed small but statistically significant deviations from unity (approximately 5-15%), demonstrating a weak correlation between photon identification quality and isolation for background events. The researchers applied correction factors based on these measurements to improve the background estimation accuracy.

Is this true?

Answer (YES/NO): NO